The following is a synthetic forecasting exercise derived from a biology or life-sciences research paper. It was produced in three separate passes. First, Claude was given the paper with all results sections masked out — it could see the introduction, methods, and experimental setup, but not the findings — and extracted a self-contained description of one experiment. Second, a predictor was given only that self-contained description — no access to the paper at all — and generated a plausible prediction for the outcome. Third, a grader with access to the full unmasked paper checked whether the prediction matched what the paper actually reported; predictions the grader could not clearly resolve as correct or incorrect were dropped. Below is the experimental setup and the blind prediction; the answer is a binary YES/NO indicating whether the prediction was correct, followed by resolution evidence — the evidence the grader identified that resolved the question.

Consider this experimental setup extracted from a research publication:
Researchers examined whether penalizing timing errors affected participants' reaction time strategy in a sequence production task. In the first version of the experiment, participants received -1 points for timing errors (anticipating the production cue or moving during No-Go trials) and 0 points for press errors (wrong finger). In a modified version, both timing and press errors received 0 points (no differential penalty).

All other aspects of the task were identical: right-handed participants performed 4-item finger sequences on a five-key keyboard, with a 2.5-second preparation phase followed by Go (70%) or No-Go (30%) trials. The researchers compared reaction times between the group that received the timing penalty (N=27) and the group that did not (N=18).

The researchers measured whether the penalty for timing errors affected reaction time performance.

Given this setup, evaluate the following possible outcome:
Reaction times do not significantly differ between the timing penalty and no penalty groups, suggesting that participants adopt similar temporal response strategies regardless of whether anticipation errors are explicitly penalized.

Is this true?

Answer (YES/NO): YES